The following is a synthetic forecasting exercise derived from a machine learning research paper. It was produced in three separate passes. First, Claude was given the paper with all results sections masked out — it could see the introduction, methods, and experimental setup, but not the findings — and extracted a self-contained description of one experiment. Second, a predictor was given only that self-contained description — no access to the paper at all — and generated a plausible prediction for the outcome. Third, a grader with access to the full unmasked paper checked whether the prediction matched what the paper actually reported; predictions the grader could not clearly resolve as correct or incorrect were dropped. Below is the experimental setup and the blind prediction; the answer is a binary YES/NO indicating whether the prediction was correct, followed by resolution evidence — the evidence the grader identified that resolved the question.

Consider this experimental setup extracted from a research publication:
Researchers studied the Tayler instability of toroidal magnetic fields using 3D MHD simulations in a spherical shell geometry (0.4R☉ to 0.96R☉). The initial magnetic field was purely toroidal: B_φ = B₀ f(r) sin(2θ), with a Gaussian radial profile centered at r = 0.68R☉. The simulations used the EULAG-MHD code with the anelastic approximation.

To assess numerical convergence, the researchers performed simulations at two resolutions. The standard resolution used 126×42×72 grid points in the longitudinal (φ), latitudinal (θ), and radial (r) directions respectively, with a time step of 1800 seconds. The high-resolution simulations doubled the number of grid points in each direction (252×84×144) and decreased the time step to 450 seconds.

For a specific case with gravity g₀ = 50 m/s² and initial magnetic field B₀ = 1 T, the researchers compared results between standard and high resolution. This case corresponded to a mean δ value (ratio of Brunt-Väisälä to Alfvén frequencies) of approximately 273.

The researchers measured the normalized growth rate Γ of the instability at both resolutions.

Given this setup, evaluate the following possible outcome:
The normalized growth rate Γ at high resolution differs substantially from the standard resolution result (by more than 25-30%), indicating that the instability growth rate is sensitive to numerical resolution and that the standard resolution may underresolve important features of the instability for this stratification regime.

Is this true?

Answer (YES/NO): YES